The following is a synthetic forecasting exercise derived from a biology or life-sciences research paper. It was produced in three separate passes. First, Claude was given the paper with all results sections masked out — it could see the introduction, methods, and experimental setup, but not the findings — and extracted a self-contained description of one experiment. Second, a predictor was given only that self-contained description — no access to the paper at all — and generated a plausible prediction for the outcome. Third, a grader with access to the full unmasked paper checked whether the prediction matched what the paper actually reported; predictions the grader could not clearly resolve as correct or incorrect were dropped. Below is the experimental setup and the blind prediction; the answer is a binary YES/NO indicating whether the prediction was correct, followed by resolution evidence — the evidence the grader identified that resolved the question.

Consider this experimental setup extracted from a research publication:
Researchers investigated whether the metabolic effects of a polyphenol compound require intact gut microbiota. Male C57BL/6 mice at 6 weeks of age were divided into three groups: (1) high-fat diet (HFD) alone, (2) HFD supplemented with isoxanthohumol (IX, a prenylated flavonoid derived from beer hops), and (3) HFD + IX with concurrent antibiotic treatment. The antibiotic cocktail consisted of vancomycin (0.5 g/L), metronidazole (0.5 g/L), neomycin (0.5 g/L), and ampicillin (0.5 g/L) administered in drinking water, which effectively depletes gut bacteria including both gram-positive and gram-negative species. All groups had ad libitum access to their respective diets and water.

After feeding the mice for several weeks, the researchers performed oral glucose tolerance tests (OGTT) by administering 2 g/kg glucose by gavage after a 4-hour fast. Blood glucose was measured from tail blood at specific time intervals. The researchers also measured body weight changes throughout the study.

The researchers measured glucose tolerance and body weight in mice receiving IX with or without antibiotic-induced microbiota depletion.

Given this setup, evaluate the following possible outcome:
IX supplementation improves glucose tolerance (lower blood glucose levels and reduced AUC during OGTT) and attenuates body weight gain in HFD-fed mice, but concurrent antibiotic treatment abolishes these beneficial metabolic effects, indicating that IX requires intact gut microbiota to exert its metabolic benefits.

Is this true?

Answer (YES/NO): YES